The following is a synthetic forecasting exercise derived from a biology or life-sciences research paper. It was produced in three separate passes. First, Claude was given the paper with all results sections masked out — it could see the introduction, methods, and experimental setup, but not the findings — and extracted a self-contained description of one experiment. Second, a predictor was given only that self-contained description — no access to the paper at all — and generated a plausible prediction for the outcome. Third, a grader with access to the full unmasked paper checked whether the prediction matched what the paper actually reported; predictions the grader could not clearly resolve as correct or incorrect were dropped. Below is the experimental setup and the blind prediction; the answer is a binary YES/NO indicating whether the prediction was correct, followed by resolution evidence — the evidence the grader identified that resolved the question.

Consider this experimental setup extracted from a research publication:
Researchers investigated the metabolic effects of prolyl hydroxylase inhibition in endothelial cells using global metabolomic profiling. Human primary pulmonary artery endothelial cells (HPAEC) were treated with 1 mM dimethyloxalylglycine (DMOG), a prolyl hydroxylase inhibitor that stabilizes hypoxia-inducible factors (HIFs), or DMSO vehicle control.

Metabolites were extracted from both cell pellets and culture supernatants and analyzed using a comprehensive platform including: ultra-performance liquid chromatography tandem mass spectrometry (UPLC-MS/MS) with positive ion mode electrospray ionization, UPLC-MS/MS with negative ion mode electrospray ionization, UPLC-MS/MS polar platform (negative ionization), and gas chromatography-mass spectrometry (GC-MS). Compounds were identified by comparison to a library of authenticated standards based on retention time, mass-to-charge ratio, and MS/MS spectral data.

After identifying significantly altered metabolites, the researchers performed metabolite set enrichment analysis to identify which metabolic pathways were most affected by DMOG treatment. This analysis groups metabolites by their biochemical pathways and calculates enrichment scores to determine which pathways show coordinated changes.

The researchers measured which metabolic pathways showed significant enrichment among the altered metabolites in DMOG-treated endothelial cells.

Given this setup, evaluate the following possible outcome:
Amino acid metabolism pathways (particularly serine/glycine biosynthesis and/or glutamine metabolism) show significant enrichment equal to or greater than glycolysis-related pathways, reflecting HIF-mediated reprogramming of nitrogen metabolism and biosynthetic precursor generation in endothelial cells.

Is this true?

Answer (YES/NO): NO